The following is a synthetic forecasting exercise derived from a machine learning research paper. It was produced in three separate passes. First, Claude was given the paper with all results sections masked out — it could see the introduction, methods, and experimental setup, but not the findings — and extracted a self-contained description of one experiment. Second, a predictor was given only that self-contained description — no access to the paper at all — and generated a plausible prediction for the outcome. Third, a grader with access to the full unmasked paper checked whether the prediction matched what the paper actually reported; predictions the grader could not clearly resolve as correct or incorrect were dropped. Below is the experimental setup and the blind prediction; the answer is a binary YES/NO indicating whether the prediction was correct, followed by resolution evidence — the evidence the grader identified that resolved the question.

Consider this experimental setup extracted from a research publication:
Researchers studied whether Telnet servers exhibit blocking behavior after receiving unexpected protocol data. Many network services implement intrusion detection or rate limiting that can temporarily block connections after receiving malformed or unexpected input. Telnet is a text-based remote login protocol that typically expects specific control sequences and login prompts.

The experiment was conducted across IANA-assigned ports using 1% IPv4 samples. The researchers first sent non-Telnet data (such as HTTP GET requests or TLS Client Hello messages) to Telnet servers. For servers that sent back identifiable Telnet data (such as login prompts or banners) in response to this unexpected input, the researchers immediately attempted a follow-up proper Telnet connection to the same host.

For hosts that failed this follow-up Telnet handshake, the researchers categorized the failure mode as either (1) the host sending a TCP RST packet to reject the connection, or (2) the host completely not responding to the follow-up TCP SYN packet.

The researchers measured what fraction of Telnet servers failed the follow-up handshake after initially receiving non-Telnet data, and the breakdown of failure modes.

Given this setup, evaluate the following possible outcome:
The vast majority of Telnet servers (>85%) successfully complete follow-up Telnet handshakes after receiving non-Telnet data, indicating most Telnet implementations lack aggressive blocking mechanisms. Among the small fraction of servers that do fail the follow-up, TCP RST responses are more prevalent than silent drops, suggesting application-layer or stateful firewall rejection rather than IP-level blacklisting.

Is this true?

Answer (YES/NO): NO